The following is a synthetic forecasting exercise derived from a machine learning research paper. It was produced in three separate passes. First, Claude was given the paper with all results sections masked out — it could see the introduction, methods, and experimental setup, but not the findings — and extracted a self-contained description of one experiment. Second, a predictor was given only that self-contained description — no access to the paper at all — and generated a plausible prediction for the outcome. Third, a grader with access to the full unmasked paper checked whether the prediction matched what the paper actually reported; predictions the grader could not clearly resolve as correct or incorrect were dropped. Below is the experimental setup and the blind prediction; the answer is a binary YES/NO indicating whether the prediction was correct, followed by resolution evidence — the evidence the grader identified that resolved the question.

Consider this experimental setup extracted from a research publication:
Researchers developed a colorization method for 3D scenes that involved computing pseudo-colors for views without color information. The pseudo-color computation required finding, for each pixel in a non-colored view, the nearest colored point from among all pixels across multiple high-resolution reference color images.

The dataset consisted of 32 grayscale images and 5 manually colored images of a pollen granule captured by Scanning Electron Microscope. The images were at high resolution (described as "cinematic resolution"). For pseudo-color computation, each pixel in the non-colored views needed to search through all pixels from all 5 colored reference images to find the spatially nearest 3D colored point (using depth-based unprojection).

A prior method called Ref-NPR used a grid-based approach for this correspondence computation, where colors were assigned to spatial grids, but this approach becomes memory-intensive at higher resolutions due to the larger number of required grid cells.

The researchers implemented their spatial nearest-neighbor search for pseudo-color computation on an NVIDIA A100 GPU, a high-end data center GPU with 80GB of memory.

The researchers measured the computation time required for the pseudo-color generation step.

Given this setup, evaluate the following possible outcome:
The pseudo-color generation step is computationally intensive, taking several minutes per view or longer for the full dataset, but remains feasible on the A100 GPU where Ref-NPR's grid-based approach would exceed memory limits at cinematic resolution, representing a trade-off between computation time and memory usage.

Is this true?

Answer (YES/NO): YES